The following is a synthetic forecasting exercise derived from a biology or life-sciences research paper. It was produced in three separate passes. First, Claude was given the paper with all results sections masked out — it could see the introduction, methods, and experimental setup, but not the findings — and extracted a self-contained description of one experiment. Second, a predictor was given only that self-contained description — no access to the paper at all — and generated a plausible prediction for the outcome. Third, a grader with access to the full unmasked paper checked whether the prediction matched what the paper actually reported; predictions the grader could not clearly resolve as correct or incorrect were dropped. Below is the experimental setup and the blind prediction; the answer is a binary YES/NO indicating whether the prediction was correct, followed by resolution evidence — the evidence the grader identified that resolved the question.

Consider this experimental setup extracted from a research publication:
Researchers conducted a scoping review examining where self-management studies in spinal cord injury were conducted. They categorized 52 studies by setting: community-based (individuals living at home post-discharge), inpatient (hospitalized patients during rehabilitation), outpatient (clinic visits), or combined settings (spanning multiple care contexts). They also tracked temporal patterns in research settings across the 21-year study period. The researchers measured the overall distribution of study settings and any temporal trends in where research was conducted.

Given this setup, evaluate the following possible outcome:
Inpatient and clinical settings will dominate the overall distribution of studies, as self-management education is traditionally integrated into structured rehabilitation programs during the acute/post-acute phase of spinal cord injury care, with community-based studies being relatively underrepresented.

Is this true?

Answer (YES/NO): NO